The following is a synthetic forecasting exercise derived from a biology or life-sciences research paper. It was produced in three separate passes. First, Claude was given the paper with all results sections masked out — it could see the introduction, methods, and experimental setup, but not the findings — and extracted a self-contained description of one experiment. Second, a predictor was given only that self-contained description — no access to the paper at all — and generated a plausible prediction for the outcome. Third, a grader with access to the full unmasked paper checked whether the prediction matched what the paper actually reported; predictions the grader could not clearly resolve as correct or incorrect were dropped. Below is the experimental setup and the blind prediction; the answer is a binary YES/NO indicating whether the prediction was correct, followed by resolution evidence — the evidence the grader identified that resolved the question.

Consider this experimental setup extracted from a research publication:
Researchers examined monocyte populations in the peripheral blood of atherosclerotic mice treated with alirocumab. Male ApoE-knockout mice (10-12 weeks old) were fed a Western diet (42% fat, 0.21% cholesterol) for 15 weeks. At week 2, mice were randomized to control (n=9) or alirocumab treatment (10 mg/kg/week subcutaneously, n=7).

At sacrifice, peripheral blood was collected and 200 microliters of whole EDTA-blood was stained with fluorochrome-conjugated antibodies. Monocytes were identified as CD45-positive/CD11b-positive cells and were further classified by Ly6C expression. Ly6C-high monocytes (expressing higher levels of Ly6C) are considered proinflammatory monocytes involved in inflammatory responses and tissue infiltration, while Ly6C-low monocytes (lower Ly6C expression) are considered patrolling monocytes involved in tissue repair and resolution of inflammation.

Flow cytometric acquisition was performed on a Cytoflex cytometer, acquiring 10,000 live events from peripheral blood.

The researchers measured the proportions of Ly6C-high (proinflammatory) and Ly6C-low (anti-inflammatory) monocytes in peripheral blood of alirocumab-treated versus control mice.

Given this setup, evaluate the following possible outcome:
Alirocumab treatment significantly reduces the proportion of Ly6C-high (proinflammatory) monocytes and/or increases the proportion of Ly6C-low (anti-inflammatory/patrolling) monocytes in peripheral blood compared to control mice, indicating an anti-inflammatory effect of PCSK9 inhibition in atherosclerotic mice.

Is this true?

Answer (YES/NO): YES